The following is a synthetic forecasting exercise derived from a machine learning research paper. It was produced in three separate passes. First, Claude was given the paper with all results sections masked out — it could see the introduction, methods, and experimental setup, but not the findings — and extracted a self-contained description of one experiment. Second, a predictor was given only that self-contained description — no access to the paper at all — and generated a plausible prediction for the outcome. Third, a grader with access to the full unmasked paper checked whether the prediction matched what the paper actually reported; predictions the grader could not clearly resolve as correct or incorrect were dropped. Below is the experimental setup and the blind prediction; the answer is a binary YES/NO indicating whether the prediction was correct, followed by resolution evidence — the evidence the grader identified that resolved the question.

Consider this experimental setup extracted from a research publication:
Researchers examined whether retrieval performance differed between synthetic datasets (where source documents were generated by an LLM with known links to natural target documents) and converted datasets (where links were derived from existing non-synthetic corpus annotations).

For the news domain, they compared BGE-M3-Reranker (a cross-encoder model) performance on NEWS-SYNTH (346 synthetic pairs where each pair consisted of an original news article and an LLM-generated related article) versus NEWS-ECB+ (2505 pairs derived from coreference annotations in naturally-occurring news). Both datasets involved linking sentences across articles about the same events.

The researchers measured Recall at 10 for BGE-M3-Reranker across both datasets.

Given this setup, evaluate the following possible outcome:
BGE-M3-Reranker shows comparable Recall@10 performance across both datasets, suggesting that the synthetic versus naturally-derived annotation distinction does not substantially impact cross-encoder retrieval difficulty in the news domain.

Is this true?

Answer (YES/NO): YES